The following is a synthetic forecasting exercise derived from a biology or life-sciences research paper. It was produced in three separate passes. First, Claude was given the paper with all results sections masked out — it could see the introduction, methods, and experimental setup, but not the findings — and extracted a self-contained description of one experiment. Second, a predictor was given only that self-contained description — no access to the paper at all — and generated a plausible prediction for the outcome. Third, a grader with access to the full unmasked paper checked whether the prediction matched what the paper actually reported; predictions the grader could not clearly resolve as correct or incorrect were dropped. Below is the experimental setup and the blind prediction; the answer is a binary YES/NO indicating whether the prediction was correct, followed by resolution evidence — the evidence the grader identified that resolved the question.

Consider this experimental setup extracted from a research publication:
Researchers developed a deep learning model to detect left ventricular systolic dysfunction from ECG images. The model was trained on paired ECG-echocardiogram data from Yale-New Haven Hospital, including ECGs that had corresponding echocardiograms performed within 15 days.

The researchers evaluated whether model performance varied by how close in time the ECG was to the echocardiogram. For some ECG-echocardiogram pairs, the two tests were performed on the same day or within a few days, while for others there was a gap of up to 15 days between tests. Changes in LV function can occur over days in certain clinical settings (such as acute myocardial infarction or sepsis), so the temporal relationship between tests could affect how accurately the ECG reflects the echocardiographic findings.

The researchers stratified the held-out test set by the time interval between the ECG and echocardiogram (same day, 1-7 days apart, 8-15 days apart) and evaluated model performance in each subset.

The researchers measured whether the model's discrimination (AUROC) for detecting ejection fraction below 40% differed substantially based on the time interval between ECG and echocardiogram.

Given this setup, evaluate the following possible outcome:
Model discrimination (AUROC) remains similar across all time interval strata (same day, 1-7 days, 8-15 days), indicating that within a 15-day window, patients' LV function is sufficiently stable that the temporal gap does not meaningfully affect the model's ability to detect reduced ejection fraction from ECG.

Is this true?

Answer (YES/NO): YES